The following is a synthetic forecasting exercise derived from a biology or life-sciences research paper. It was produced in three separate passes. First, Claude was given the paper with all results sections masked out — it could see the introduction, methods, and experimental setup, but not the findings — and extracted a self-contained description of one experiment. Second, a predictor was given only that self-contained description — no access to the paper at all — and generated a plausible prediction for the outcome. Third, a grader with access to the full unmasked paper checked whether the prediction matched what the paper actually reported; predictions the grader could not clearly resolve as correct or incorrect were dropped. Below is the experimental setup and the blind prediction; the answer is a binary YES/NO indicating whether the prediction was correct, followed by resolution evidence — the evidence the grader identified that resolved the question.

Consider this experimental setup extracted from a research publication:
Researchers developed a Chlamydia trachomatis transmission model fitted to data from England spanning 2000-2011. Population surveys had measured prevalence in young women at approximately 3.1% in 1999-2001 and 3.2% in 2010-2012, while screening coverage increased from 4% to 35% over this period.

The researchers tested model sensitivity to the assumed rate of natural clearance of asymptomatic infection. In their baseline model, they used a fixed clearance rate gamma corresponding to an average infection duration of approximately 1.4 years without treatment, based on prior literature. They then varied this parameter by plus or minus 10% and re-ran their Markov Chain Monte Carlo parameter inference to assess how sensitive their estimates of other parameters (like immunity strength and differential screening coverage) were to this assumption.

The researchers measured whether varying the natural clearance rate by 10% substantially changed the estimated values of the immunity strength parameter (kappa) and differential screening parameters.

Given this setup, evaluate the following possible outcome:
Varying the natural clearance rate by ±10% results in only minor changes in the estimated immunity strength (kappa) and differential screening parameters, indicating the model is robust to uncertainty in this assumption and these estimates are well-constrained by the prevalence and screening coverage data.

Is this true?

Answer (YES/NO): YES